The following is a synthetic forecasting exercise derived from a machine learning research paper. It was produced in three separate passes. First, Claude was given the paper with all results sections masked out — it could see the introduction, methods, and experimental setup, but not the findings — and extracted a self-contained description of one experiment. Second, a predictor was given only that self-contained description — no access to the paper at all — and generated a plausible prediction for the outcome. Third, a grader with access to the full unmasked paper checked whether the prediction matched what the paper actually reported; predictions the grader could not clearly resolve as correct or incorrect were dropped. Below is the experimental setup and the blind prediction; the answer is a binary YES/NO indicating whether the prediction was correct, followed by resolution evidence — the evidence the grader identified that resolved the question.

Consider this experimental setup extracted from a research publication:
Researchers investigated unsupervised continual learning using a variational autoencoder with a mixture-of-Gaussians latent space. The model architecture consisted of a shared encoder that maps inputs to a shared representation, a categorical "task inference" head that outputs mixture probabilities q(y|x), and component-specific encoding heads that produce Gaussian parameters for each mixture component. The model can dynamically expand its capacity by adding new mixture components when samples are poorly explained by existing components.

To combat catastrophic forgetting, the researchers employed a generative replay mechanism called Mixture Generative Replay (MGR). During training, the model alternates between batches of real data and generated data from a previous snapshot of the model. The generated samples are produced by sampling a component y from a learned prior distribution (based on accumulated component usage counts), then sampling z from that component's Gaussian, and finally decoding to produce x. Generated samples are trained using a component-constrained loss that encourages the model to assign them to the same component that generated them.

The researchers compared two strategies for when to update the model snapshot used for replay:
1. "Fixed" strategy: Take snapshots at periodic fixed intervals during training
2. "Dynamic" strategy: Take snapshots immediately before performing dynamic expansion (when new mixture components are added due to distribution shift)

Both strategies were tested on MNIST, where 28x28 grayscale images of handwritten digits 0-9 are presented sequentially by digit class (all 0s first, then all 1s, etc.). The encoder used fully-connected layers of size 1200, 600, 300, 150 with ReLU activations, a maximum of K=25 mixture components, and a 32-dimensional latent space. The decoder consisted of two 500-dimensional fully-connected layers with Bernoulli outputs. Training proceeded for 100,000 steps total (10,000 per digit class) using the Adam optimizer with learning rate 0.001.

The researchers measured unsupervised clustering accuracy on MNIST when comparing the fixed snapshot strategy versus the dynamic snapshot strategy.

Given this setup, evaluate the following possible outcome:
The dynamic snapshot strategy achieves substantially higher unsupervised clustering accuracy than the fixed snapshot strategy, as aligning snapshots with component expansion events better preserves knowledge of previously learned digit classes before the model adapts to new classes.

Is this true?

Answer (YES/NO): NO